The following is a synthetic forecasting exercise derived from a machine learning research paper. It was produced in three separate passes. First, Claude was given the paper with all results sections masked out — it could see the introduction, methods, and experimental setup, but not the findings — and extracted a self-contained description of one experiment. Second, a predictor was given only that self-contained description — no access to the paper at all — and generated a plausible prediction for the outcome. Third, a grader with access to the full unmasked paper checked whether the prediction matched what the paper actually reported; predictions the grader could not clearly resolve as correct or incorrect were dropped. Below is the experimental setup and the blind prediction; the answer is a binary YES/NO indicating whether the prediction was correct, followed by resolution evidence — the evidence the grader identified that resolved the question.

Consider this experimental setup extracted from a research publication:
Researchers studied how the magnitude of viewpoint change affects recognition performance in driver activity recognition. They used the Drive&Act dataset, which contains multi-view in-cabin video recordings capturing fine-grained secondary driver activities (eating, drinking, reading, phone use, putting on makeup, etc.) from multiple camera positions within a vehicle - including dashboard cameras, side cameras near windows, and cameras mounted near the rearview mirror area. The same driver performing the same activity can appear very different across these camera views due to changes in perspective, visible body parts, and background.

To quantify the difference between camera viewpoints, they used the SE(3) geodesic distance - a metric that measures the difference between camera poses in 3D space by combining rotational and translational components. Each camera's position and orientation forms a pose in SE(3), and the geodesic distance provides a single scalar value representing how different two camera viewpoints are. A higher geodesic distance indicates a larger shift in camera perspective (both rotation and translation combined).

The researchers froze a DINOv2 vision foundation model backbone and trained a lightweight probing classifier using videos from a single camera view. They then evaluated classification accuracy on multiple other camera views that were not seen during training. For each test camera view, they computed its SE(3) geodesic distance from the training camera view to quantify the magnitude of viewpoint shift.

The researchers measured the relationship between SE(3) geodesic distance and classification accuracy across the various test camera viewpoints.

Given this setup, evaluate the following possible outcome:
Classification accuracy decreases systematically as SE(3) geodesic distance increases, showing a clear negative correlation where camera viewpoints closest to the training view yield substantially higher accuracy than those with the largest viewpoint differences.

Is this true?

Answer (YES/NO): YES